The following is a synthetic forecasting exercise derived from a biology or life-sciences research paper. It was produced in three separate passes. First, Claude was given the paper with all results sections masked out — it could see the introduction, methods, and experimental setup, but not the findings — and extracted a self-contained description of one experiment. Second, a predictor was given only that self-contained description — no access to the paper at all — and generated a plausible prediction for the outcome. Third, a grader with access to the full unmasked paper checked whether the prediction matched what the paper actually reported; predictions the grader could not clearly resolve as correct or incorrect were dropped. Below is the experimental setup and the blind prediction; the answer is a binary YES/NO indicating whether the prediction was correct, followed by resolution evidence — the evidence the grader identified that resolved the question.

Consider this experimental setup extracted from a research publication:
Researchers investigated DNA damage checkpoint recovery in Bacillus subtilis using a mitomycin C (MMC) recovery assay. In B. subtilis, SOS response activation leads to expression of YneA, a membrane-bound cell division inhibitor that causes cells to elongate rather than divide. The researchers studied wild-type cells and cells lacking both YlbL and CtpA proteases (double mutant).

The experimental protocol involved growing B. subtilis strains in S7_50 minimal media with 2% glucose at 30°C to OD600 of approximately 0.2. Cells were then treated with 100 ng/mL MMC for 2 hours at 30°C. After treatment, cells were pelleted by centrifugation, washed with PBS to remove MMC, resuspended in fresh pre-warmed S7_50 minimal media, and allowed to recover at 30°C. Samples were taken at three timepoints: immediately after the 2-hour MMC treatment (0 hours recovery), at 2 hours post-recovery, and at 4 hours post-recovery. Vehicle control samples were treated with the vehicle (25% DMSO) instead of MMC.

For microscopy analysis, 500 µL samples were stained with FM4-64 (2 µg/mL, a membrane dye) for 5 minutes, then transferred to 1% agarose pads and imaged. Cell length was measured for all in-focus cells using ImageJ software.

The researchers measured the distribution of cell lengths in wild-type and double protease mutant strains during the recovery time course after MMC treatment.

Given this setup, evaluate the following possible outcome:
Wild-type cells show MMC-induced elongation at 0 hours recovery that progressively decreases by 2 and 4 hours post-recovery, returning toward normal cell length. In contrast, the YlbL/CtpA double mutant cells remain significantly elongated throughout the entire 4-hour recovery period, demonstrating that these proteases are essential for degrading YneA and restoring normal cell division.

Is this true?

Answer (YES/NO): YES